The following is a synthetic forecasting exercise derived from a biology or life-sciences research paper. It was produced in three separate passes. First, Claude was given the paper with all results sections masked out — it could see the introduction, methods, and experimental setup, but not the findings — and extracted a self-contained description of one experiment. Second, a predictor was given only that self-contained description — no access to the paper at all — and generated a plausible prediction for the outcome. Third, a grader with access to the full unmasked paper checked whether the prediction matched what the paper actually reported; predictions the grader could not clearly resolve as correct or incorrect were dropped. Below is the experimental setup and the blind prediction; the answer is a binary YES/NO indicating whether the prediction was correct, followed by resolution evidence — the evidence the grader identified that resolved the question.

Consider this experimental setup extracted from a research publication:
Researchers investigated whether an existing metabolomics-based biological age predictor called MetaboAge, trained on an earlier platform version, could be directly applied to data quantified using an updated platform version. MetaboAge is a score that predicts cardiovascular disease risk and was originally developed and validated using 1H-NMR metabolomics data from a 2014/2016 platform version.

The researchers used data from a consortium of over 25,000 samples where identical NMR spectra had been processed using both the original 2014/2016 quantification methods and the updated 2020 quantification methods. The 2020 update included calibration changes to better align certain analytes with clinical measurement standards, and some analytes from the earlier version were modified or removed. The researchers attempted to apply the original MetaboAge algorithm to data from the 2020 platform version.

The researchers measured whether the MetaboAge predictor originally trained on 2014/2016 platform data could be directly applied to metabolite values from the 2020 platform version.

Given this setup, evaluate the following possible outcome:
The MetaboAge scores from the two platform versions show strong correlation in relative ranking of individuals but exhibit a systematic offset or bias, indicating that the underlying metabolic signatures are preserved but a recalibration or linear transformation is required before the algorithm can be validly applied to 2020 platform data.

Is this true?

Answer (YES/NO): NO